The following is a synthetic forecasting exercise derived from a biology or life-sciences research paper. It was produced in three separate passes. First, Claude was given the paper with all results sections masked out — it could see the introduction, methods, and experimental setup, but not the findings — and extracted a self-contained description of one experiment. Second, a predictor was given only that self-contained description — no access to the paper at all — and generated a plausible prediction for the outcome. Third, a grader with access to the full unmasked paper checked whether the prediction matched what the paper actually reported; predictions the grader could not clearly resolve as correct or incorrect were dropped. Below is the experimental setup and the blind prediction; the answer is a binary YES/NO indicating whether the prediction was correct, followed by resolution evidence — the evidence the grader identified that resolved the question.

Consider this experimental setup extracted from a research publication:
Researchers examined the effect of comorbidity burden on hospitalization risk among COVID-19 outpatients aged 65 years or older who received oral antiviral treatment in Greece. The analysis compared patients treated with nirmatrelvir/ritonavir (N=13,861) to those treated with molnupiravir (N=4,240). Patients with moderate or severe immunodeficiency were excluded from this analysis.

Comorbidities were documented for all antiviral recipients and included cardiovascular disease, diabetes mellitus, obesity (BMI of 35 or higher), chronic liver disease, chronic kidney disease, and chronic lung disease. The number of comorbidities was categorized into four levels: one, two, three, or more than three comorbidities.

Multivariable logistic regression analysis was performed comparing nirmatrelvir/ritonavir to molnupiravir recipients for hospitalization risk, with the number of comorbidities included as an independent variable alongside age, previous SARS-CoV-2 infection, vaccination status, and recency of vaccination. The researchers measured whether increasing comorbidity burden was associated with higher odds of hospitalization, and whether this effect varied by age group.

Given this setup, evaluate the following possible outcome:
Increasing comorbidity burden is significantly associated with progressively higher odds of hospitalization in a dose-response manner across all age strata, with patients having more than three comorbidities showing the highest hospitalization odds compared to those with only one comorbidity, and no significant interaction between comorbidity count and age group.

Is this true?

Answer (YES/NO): NO